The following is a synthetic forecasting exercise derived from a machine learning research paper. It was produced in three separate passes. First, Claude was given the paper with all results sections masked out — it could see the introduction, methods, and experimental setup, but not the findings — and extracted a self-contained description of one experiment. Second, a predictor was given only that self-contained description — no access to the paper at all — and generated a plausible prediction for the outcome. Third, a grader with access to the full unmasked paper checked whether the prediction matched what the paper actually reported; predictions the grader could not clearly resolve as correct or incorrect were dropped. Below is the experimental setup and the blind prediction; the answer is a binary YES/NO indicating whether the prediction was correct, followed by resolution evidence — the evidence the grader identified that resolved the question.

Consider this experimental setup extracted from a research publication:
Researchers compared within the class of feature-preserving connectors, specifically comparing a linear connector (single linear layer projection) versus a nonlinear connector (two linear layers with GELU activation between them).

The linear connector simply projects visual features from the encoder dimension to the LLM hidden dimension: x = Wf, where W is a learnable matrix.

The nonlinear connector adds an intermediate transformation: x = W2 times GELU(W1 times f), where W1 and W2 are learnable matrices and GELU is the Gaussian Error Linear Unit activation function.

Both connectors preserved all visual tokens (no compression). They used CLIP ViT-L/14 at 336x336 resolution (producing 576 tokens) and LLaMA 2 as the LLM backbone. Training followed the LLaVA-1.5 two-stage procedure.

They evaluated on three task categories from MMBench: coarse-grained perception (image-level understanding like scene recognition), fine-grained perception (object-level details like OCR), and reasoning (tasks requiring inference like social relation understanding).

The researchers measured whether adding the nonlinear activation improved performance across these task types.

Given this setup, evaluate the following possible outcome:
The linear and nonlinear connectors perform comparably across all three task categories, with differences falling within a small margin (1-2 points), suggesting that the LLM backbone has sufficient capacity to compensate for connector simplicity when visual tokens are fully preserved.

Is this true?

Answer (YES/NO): NO